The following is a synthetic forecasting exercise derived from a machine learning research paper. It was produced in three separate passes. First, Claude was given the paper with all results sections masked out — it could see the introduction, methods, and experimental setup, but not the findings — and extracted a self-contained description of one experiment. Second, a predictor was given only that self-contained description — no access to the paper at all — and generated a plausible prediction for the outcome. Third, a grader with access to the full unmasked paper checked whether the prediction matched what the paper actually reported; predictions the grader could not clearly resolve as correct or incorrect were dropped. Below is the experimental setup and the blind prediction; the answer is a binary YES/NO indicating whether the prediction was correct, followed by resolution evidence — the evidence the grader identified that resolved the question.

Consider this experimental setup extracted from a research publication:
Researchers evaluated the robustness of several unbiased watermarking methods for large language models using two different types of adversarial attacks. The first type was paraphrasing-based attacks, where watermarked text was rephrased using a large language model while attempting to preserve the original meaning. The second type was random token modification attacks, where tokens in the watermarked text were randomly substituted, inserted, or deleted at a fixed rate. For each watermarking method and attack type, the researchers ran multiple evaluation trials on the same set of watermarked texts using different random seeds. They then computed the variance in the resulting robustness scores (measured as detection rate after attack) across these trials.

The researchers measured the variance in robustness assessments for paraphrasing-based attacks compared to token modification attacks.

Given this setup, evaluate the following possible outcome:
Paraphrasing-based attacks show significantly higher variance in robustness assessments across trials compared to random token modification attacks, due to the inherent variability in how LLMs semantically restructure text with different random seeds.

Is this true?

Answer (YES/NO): YES